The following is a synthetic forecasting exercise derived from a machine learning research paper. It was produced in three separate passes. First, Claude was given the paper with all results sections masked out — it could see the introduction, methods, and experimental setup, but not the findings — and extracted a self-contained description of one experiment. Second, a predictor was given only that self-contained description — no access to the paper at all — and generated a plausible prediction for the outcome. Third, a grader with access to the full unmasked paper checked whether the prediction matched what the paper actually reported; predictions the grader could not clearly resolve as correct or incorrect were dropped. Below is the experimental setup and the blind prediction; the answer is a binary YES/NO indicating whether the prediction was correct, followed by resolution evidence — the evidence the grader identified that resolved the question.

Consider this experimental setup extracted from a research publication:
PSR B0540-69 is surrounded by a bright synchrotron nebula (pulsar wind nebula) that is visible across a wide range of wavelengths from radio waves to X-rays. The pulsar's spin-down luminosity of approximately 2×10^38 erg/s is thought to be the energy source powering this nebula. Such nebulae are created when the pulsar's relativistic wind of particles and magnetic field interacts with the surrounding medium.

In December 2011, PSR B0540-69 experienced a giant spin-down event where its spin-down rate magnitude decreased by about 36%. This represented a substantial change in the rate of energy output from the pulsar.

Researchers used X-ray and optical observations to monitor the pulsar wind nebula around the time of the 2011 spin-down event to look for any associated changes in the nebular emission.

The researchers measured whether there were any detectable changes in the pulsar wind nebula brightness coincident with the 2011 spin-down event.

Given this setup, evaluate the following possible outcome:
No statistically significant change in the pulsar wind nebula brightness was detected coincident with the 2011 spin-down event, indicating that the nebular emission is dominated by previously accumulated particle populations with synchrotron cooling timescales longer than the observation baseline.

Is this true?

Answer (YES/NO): NO